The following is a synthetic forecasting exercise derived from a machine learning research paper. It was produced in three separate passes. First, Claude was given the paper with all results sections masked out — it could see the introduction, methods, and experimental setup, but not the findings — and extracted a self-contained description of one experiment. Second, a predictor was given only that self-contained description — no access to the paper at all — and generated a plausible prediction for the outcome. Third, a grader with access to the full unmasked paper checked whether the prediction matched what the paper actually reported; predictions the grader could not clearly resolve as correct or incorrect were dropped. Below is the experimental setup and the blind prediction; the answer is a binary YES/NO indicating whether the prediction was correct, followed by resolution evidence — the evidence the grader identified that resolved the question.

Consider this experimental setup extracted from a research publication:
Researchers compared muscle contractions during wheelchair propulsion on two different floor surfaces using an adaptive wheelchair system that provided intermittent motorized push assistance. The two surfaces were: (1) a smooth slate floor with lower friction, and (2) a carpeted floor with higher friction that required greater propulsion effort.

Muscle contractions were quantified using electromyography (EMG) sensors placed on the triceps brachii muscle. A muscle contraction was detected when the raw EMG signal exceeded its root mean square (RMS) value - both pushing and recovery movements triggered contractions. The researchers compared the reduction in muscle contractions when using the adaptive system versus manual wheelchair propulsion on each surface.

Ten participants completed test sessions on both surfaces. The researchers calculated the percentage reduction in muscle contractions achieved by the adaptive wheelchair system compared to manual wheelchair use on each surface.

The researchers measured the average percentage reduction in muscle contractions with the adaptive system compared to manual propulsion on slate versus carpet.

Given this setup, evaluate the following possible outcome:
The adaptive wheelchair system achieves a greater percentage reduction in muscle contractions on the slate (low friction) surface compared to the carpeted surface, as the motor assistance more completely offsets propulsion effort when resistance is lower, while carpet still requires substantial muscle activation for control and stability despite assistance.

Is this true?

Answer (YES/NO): YES